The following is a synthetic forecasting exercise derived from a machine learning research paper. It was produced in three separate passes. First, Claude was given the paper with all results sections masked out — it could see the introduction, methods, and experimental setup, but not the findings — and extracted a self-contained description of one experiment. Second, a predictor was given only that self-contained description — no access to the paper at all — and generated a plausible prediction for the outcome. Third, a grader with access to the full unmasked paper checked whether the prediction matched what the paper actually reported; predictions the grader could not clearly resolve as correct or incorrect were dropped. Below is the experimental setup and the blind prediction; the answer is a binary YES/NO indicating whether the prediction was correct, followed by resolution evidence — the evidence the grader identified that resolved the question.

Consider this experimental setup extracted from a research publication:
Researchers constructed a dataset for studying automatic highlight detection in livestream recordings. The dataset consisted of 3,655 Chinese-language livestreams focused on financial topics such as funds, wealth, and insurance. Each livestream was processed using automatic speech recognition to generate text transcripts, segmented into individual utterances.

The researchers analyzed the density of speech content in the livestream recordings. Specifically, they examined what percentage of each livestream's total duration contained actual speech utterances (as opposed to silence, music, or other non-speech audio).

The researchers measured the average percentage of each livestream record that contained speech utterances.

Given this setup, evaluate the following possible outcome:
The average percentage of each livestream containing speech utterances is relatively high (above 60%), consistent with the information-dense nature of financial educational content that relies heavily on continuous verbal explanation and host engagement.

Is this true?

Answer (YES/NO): YES